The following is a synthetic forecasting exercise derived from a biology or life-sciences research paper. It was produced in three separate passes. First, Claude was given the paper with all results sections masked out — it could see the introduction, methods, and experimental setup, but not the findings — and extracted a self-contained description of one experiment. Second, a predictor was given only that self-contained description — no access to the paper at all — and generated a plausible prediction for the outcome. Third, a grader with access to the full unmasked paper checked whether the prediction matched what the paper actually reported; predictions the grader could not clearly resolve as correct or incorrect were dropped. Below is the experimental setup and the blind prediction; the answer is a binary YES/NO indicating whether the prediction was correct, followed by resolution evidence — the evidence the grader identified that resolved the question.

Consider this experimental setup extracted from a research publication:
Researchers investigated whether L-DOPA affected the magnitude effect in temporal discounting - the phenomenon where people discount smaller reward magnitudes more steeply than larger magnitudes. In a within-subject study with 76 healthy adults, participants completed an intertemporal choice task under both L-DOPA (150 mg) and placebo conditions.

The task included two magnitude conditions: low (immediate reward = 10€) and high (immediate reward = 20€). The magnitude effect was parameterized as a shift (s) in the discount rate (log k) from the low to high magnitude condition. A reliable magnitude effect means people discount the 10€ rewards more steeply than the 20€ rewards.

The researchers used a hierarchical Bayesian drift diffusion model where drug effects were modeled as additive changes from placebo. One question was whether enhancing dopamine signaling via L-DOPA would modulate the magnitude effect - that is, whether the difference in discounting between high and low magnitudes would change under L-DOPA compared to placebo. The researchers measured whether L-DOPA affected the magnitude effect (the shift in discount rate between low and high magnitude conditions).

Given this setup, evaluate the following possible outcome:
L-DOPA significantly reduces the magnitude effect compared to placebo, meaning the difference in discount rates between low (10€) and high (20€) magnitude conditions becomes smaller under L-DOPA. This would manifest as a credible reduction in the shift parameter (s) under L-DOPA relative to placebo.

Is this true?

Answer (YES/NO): NO